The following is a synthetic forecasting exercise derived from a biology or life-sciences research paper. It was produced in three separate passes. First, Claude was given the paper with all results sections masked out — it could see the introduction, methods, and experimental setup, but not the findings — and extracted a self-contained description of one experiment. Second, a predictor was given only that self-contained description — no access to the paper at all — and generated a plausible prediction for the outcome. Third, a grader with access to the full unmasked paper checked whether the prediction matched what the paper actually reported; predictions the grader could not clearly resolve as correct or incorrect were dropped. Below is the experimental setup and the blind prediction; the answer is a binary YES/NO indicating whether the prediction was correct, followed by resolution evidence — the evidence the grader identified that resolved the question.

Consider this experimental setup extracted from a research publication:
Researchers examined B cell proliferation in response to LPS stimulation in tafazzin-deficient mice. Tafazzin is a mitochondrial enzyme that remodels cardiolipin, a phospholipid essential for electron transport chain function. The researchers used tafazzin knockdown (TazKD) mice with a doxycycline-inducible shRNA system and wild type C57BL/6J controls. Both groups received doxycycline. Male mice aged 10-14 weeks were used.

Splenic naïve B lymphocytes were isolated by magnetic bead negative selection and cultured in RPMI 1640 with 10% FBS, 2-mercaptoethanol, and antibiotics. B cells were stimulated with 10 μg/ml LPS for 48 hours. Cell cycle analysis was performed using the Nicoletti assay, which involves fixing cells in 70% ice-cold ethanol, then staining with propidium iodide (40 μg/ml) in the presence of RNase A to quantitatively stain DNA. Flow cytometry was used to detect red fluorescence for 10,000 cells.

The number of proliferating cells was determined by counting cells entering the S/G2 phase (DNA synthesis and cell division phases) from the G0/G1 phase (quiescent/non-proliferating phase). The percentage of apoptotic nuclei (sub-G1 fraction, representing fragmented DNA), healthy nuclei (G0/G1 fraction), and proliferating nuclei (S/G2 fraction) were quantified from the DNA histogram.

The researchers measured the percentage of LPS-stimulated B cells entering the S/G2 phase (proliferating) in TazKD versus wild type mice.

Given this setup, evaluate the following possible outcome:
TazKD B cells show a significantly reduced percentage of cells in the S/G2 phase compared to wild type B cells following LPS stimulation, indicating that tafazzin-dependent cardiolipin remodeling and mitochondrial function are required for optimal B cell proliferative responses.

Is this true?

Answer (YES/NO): YES